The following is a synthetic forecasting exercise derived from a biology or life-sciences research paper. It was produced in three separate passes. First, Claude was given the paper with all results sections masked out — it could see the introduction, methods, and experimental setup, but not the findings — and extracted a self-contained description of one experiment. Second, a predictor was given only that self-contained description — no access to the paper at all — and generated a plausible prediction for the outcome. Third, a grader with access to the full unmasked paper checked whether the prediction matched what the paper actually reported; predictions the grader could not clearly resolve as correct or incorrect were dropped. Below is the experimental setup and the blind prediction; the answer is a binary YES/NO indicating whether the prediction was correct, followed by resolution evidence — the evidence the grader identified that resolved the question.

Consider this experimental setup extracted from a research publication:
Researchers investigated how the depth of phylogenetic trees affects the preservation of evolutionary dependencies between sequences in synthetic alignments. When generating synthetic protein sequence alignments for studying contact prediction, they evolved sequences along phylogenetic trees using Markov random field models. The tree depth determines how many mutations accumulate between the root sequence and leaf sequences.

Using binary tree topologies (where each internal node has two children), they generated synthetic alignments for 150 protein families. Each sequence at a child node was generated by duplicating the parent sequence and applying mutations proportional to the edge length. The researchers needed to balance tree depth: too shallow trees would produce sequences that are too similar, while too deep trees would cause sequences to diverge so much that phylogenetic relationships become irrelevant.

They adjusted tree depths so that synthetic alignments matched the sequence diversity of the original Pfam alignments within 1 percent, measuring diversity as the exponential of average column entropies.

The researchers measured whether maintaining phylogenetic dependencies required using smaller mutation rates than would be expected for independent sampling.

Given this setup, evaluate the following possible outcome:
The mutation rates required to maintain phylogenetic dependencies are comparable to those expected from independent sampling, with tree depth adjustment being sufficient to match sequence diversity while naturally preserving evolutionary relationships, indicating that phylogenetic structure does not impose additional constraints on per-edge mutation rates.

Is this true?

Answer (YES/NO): YES